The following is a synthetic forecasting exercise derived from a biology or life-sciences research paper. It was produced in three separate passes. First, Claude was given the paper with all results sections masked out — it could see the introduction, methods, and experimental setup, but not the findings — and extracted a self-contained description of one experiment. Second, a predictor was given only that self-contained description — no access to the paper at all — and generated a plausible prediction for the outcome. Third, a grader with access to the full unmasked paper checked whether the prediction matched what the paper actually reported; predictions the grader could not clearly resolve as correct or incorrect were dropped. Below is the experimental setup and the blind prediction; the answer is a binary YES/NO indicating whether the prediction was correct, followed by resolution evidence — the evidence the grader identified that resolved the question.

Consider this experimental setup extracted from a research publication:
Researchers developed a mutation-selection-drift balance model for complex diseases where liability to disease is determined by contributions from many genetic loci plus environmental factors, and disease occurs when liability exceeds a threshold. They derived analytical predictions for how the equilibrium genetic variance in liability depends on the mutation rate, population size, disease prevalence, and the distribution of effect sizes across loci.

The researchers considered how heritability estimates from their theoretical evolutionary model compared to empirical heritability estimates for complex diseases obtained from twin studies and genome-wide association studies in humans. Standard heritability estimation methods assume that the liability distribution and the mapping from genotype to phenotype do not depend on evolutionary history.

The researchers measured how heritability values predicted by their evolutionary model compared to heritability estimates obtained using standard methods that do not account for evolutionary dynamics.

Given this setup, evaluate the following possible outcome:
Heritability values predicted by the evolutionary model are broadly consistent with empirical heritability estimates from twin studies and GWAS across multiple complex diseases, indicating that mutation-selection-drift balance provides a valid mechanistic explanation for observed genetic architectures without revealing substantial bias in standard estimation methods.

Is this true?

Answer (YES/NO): NO